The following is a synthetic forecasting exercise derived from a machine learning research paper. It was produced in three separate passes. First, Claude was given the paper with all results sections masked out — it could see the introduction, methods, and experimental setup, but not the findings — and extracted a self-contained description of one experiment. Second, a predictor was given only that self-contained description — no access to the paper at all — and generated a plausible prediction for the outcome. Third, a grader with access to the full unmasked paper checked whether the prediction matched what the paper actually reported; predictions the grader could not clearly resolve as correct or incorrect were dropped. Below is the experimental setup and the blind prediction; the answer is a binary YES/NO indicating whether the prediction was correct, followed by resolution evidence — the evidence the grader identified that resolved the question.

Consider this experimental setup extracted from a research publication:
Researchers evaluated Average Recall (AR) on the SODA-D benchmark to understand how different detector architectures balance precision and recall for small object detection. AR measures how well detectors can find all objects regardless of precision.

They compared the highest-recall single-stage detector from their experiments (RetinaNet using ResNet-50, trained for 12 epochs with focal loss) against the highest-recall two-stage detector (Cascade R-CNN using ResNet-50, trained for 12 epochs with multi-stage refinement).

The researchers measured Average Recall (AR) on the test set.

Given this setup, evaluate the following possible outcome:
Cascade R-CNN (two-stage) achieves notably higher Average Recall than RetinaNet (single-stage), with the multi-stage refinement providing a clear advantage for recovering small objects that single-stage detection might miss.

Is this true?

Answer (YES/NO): YES